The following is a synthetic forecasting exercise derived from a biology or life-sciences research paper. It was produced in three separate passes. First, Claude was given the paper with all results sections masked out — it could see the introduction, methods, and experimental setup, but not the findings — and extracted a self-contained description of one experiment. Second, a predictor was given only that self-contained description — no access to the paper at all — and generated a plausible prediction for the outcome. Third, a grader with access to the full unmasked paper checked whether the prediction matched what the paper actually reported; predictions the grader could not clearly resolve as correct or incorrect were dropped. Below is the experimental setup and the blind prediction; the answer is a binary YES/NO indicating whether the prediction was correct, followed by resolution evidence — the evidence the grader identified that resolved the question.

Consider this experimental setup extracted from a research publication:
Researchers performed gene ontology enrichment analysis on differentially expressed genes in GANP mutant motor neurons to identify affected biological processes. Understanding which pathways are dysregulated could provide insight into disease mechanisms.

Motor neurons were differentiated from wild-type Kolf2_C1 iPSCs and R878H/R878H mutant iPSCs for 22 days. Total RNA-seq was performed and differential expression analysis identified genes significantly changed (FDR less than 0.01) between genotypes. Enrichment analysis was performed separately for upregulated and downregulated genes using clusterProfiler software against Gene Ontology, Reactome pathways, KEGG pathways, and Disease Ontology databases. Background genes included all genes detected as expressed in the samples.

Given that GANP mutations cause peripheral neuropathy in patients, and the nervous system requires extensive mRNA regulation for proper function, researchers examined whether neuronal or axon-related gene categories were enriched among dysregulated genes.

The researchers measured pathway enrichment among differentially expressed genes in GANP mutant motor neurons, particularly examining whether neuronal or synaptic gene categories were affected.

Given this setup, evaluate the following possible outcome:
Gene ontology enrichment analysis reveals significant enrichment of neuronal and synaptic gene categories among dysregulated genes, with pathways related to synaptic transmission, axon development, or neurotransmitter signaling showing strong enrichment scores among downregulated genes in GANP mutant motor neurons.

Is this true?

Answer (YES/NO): YES